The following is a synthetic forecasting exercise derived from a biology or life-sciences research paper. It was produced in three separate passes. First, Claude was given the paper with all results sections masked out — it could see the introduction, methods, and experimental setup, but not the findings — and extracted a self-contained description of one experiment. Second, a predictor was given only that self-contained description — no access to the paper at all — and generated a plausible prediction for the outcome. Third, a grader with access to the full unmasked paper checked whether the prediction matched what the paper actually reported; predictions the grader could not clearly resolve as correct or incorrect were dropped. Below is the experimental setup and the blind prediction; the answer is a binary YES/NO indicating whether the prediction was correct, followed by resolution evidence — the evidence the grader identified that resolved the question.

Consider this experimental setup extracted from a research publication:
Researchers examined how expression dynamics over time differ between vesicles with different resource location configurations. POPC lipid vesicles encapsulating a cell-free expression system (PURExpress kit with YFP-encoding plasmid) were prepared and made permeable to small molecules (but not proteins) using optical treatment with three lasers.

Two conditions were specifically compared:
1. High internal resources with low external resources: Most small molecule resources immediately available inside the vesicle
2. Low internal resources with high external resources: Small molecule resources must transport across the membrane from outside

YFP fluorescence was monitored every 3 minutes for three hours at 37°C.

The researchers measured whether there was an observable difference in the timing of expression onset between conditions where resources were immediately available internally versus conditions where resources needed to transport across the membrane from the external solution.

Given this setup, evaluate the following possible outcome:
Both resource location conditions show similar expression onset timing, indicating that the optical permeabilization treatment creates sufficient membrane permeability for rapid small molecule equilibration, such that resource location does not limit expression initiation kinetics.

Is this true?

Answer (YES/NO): NO